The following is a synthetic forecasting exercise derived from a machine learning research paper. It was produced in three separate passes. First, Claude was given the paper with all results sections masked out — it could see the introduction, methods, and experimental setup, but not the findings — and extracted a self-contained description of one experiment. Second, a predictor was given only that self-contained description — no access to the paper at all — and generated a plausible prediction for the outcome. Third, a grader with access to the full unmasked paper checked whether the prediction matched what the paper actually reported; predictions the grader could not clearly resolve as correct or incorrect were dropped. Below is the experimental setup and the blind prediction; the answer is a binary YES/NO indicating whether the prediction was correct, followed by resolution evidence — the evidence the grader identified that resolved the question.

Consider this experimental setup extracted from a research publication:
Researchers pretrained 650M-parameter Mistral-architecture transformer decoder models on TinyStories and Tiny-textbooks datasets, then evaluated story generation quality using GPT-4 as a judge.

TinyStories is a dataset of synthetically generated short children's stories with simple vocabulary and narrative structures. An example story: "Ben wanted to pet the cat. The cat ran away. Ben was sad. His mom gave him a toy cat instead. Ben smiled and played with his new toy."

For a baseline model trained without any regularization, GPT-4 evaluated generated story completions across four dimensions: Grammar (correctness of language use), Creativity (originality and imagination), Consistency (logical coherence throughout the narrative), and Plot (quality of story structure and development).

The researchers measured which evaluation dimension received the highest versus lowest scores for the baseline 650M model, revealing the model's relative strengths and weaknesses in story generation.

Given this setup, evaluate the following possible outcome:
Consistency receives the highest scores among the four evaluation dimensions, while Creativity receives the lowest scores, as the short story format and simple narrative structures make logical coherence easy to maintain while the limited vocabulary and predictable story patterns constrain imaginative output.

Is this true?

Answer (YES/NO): NO